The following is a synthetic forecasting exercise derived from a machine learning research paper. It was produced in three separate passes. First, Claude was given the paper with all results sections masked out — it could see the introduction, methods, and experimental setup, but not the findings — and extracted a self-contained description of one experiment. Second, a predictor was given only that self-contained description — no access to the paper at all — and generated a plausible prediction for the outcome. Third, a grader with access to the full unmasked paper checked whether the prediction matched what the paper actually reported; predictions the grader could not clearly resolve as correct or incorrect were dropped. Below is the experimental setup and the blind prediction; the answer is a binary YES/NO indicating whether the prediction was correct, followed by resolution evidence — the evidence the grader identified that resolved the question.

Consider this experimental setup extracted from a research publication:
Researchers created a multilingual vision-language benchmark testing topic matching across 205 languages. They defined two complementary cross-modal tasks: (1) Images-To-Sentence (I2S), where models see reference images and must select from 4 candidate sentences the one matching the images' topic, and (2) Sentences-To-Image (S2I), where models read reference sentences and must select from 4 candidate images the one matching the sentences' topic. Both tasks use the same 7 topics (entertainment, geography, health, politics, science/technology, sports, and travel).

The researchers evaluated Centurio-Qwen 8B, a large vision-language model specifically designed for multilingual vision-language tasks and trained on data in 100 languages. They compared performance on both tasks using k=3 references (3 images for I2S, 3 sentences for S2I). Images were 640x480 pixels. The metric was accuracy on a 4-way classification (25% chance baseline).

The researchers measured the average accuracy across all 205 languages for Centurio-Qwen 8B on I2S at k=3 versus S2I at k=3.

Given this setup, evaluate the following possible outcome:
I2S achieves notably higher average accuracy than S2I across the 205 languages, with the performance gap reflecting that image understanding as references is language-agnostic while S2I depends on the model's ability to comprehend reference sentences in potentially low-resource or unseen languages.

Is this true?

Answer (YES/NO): NO